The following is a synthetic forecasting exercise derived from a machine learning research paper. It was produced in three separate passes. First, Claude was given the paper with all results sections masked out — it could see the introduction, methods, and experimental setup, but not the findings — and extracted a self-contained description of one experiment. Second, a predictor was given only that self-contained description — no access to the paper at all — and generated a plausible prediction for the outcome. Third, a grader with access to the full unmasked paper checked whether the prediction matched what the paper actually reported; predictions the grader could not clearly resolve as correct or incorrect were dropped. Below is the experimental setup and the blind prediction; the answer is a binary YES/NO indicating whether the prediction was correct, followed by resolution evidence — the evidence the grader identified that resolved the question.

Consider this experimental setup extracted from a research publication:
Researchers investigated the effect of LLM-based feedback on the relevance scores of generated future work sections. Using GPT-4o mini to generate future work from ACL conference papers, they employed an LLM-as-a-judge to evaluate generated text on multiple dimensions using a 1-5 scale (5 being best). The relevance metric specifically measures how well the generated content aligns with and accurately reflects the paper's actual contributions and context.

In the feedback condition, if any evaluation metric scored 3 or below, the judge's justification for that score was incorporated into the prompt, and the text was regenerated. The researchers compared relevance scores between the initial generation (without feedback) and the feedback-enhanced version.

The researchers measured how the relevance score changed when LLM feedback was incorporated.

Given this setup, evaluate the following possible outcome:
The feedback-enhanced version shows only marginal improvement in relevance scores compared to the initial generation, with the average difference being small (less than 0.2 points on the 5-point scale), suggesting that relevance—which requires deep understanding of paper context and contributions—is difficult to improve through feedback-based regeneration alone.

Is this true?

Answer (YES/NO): NO